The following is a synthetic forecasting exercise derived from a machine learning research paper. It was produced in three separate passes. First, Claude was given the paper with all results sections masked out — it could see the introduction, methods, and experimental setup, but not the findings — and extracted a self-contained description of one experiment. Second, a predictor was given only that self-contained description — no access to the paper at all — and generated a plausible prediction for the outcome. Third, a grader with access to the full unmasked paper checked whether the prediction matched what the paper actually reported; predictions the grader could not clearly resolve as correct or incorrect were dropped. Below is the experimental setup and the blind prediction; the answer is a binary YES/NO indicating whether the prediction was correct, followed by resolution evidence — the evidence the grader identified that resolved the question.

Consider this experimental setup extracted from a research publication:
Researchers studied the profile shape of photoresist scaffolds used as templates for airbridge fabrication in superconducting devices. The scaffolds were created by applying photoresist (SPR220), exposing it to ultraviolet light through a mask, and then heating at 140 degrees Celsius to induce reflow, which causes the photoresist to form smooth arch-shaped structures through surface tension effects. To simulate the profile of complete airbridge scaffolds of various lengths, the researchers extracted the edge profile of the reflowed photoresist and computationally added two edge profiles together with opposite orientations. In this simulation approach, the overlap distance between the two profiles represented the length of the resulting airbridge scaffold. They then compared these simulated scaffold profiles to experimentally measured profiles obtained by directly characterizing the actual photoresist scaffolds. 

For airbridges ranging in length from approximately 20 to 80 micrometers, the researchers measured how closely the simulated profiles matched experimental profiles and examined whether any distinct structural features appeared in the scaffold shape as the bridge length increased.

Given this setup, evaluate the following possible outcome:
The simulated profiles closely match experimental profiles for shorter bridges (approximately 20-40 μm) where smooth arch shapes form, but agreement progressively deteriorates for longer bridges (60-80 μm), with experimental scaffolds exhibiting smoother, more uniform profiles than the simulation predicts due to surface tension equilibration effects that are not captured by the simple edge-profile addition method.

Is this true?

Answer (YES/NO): NO